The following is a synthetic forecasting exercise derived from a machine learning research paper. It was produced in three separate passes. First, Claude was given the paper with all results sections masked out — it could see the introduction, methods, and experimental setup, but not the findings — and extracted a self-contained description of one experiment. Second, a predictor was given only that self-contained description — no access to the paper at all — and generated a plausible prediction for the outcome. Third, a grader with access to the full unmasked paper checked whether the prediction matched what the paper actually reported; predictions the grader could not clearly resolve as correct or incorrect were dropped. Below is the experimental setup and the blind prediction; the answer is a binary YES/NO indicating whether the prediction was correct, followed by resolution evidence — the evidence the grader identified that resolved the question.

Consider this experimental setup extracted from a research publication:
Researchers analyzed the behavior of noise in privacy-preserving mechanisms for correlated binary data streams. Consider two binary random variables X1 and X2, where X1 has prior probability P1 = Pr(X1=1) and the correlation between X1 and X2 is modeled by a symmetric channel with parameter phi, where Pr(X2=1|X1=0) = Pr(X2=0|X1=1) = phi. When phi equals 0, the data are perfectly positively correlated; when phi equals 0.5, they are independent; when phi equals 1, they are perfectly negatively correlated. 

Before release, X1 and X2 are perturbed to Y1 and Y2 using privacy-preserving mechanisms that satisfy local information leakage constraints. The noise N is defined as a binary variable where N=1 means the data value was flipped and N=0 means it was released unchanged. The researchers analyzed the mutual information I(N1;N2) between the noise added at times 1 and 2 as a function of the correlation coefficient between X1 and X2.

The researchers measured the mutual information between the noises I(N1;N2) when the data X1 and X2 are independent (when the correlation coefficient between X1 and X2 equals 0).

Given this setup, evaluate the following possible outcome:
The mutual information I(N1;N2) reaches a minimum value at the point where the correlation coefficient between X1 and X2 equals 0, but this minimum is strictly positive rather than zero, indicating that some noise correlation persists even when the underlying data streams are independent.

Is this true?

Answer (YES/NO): NO